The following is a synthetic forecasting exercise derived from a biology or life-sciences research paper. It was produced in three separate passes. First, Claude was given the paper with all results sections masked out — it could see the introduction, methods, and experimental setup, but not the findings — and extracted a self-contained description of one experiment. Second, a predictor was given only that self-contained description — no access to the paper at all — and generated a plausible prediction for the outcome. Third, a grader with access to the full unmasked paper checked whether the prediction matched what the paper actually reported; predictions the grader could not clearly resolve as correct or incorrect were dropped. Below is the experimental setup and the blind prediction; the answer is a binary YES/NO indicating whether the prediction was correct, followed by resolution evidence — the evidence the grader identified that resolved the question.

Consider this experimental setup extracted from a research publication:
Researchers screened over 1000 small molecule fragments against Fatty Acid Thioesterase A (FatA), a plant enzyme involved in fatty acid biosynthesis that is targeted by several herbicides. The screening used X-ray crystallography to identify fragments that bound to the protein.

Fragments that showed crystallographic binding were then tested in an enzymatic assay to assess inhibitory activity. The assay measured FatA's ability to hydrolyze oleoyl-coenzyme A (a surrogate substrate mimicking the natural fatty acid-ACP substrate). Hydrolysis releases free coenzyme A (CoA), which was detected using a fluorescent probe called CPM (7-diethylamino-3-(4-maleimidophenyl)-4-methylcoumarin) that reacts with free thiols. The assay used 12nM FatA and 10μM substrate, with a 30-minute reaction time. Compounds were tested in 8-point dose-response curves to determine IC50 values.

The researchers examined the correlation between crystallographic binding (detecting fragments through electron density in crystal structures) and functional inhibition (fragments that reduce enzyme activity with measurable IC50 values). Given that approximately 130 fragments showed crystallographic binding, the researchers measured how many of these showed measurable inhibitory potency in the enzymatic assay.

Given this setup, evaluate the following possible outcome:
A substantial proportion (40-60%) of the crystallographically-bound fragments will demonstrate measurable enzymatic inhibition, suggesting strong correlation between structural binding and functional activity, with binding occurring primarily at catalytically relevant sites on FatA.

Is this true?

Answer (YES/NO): NO